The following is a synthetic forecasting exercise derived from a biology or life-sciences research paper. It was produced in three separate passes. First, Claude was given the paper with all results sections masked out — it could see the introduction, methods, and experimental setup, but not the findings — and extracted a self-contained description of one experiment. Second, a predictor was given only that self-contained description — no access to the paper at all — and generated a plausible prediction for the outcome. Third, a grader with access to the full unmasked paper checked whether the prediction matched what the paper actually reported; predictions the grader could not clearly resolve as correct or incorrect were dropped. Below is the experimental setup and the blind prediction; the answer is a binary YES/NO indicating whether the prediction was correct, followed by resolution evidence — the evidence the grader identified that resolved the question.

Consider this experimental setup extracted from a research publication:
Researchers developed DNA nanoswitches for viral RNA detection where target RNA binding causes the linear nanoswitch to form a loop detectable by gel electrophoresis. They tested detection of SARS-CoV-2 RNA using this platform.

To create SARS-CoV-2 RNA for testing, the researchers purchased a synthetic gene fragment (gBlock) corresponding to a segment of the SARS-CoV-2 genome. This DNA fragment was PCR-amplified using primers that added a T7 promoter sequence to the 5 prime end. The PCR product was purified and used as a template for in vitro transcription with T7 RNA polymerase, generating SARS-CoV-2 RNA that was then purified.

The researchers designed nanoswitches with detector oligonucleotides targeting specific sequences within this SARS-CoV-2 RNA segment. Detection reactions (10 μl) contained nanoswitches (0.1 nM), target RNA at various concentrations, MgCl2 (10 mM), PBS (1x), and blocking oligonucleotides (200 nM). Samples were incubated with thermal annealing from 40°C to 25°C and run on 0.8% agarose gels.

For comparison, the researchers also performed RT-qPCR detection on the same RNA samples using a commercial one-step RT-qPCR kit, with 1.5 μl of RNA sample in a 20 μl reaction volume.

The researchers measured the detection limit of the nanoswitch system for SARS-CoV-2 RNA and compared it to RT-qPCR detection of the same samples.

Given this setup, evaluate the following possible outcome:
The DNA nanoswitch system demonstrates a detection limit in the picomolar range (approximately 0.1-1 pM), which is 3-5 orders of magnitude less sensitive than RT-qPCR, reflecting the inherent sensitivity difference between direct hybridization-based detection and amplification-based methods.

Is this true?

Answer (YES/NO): NO